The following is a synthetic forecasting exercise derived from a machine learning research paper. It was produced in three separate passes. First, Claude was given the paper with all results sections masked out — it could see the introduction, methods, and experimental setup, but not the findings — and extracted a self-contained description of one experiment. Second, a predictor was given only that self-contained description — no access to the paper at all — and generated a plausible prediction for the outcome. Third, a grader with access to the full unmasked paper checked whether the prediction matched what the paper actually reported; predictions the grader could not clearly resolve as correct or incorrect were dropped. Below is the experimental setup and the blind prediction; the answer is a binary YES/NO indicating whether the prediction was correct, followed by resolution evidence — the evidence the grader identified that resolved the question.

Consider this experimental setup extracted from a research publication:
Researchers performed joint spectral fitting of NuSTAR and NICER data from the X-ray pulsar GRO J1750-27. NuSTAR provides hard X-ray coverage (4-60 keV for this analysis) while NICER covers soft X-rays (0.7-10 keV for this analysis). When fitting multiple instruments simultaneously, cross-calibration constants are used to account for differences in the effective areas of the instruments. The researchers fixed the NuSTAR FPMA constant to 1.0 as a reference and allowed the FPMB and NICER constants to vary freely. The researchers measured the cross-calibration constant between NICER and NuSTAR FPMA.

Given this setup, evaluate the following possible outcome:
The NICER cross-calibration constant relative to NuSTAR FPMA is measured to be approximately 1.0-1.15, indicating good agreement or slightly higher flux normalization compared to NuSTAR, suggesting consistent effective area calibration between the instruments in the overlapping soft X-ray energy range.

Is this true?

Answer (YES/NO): NO